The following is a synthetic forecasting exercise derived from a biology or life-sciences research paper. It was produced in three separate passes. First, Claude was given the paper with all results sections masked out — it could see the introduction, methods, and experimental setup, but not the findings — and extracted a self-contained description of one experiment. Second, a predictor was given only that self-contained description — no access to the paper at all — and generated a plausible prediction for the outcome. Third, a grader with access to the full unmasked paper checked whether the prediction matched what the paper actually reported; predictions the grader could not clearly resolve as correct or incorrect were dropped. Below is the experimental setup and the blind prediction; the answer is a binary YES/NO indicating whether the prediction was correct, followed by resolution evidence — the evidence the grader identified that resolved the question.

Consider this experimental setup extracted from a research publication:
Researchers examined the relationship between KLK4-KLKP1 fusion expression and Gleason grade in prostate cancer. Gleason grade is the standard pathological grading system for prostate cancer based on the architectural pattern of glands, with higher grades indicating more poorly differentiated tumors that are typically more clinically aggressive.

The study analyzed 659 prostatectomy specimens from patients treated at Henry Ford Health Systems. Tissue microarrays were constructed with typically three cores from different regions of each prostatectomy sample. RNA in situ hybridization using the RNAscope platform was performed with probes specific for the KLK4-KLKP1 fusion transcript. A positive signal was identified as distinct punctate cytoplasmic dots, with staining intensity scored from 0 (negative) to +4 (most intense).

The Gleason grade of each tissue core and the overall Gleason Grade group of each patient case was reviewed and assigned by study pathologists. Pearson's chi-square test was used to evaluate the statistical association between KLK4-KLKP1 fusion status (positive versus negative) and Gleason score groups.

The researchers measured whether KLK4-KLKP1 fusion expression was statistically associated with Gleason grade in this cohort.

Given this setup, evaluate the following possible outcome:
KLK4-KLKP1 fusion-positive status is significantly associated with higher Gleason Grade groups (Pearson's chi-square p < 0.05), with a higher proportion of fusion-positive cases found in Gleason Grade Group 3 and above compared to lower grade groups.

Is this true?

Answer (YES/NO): NO